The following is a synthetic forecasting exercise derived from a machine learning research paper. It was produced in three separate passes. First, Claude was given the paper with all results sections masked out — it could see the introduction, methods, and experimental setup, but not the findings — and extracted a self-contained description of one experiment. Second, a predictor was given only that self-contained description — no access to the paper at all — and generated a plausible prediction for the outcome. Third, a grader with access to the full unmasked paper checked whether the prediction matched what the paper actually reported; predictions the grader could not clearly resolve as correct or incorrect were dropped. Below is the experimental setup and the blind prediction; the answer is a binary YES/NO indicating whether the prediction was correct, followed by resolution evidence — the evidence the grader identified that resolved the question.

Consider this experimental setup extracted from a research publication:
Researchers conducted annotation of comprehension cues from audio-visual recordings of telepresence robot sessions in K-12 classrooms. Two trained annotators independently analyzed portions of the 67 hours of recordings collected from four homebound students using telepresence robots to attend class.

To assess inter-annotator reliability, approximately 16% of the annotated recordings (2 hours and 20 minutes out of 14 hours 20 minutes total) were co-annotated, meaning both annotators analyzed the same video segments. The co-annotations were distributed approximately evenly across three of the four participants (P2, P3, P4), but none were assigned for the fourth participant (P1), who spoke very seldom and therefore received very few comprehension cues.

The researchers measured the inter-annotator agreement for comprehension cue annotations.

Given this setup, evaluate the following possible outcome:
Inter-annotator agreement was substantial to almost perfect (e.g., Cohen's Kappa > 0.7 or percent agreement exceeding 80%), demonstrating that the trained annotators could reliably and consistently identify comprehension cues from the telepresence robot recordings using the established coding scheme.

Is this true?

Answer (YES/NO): NO